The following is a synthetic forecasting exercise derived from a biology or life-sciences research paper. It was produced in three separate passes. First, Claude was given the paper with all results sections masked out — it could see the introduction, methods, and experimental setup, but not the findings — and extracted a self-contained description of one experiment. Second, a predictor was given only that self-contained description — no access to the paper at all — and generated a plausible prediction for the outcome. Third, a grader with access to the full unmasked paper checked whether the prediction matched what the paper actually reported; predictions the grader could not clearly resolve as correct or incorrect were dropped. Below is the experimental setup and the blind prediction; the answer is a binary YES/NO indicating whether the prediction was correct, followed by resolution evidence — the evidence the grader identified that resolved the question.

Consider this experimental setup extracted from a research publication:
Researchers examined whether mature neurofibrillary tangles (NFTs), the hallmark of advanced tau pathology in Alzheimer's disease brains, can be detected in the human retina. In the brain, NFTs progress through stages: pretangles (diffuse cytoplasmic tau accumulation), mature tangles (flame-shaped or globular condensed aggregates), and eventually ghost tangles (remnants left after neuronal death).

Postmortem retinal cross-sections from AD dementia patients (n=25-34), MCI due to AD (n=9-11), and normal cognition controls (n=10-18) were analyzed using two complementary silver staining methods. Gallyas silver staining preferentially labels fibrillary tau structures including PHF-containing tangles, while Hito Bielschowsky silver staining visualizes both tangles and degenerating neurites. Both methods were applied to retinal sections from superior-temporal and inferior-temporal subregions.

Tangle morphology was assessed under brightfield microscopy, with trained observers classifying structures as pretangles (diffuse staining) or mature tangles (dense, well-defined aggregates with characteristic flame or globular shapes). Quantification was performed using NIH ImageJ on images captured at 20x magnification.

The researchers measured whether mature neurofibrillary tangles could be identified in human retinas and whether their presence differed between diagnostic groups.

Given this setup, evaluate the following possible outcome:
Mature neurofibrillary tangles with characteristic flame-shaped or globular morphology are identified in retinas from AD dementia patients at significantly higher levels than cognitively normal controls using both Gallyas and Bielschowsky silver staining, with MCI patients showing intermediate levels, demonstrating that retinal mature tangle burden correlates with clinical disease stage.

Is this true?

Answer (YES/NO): NO